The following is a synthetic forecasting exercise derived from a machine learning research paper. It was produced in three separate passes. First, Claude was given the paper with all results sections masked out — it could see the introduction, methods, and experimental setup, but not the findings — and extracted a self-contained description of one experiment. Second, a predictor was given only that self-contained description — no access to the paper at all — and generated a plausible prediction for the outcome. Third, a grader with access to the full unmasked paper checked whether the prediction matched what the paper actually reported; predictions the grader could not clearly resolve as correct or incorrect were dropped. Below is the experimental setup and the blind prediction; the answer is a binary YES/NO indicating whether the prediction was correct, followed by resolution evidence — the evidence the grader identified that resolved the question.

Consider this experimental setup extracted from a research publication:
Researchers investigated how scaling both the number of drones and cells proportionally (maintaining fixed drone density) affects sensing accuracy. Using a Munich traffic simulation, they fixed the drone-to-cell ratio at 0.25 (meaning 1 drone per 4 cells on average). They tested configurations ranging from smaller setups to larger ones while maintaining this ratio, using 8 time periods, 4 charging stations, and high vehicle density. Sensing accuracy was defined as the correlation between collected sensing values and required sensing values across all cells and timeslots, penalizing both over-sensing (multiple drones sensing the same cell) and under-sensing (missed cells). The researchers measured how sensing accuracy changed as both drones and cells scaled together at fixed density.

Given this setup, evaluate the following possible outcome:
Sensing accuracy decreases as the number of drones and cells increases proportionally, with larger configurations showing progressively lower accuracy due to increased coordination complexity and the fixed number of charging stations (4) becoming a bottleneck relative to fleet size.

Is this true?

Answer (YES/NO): NO